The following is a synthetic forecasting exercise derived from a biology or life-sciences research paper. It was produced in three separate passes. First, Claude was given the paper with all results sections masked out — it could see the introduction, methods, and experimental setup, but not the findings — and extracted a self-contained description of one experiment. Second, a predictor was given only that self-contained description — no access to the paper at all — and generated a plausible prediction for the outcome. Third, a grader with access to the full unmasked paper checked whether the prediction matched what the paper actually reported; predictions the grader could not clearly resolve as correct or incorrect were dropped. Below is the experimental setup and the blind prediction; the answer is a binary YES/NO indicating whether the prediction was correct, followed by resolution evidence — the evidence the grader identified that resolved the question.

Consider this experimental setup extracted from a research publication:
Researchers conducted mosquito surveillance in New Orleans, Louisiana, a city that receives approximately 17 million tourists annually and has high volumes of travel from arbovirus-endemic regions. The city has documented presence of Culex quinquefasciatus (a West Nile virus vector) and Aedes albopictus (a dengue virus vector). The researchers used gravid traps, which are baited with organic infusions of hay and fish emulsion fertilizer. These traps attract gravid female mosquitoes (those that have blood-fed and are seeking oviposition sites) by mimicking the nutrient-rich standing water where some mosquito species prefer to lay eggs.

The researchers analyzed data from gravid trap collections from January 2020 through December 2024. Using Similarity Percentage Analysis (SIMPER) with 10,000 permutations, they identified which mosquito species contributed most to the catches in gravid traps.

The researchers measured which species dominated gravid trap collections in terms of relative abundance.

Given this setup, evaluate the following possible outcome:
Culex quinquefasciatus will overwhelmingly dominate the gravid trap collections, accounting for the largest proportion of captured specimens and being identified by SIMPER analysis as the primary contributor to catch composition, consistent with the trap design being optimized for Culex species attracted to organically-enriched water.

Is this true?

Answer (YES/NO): YES